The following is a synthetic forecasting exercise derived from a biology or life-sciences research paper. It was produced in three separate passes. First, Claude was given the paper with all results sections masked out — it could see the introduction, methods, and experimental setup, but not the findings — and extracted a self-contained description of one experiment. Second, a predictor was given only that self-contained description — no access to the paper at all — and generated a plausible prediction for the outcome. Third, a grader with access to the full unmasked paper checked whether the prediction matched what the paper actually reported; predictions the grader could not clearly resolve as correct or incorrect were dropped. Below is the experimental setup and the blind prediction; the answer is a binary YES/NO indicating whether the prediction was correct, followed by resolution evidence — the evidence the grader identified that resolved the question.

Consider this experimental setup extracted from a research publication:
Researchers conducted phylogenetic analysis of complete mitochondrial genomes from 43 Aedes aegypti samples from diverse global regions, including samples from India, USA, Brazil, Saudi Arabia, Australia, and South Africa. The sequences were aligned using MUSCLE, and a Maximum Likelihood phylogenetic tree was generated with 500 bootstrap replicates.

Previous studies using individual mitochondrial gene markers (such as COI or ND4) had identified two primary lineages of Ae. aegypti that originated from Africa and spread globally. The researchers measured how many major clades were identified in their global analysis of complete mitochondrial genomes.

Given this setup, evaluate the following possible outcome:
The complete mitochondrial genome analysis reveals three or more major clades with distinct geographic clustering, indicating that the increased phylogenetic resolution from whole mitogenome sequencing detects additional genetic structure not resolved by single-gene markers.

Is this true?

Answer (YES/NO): NO